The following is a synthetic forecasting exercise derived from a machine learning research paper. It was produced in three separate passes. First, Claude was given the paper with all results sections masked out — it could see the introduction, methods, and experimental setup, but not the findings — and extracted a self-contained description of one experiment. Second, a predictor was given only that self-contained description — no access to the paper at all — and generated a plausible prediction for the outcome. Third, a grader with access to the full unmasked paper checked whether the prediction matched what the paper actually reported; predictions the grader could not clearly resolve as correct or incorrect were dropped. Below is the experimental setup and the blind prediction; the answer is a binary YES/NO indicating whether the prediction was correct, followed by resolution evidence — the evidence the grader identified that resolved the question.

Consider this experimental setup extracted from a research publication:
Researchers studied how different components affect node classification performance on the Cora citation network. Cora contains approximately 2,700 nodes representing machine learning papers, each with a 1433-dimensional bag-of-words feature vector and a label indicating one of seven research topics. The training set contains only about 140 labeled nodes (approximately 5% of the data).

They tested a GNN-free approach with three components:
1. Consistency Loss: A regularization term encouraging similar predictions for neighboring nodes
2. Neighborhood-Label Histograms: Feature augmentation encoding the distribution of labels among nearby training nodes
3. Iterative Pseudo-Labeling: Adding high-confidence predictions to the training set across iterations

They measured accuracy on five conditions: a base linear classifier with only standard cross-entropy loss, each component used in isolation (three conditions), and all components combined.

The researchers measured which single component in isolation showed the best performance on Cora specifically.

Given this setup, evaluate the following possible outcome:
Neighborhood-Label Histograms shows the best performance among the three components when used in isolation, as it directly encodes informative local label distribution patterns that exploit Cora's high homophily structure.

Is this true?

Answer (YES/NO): YES